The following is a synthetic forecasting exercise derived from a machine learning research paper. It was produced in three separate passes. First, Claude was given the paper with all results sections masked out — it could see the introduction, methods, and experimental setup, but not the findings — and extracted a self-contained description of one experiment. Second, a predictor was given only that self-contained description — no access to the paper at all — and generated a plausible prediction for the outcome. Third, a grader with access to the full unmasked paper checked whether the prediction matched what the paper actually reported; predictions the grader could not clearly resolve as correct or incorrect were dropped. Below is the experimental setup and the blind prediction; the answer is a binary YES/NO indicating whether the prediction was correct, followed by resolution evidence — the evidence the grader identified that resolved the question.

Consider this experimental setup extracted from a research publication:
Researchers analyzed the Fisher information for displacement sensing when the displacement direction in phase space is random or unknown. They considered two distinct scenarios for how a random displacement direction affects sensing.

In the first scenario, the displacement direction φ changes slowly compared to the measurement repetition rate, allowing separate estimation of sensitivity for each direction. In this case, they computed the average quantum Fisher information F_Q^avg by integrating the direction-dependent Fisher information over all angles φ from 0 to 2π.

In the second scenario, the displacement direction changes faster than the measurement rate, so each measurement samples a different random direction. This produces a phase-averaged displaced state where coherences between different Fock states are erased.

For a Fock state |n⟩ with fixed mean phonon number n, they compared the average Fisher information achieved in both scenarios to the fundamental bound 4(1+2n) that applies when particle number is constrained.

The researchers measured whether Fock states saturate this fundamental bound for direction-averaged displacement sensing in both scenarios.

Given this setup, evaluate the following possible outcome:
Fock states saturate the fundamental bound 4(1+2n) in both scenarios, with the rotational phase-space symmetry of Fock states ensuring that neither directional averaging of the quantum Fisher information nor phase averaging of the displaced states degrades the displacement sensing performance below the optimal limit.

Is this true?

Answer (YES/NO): YES